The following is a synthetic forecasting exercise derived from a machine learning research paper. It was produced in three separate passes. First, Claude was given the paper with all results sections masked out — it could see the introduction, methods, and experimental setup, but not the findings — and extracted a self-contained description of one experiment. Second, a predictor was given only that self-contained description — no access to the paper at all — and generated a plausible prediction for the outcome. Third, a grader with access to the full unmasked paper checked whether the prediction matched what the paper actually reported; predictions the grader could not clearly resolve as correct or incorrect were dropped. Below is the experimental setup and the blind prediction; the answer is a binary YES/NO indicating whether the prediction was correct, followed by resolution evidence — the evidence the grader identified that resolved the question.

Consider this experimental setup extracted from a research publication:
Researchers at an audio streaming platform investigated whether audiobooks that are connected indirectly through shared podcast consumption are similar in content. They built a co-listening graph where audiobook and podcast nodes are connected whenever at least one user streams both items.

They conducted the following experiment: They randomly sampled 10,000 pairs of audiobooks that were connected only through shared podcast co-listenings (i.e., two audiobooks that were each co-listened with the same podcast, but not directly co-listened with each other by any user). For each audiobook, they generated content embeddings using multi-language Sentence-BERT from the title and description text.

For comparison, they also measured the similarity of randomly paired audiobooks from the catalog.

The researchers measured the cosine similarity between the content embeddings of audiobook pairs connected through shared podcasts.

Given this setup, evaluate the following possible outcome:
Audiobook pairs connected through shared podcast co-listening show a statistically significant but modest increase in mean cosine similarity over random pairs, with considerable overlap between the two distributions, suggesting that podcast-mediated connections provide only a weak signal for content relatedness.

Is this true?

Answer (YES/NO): NO